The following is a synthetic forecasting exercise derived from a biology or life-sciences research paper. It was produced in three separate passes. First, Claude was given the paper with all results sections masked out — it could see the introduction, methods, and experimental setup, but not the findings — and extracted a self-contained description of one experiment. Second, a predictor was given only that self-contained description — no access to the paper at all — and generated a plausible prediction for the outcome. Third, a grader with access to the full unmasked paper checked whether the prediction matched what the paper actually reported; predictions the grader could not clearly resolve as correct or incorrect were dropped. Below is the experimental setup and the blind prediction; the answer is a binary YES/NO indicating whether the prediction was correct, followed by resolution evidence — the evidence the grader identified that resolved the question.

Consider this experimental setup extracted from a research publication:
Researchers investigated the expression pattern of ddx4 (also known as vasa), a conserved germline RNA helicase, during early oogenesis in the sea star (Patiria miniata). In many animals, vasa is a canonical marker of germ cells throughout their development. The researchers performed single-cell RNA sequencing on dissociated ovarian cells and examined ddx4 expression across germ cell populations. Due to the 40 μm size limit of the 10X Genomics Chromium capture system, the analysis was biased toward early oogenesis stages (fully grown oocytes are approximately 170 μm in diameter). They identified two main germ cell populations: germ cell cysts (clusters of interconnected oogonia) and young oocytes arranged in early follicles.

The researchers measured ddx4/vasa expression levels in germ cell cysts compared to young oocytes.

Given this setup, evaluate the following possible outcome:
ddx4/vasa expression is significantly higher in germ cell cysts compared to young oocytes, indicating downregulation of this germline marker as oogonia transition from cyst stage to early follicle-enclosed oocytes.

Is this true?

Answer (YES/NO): NO